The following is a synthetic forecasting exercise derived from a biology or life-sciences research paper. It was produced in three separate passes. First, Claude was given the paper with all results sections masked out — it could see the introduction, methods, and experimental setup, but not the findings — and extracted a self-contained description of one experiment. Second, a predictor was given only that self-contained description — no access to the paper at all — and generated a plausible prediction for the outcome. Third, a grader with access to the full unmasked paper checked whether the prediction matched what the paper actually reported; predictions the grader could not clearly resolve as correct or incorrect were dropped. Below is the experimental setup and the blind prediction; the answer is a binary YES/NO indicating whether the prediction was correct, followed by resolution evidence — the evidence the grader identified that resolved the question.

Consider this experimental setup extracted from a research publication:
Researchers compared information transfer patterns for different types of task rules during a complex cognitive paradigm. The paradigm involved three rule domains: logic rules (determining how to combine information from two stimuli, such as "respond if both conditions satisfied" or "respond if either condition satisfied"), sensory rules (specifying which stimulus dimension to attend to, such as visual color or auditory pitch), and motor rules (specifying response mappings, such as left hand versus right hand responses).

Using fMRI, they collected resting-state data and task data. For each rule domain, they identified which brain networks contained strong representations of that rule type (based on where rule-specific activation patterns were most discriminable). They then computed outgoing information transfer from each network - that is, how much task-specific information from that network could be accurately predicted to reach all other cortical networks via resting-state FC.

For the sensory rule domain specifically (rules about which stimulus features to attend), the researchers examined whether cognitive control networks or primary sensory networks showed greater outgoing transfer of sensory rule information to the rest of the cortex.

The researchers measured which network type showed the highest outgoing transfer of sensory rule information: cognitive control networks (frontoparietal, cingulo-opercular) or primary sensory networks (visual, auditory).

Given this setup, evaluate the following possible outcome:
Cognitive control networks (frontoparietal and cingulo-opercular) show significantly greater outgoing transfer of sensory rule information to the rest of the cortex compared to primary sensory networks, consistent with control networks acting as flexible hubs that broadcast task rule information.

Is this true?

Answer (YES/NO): NO